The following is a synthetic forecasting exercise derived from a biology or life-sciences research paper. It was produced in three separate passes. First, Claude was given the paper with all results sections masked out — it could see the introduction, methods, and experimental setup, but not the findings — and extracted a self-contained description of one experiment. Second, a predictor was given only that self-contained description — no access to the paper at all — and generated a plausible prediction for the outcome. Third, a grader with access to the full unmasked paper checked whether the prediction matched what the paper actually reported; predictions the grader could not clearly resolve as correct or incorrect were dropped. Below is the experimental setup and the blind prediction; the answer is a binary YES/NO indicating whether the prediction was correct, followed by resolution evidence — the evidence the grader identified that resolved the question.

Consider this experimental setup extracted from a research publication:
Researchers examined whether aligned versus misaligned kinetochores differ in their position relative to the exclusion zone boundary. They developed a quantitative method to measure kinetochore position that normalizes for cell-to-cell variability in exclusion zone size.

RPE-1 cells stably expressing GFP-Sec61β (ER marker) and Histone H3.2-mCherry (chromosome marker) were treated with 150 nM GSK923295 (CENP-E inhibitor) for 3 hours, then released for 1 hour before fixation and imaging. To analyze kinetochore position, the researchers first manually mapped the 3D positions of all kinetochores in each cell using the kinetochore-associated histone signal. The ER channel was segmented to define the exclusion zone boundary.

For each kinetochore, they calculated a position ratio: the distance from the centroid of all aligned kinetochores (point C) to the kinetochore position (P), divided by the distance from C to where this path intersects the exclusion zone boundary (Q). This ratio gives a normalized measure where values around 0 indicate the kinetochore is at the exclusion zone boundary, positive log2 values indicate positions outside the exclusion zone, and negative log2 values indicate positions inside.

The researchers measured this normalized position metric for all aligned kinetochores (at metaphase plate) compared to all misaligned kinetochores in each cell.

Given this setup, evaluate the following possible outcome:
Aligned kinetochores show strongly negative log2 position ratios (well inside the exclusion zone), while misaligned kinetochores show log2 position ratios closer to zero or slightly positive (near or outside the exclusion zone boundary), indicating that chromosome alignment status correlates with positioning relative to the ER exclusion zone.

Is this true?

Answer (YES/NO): YES